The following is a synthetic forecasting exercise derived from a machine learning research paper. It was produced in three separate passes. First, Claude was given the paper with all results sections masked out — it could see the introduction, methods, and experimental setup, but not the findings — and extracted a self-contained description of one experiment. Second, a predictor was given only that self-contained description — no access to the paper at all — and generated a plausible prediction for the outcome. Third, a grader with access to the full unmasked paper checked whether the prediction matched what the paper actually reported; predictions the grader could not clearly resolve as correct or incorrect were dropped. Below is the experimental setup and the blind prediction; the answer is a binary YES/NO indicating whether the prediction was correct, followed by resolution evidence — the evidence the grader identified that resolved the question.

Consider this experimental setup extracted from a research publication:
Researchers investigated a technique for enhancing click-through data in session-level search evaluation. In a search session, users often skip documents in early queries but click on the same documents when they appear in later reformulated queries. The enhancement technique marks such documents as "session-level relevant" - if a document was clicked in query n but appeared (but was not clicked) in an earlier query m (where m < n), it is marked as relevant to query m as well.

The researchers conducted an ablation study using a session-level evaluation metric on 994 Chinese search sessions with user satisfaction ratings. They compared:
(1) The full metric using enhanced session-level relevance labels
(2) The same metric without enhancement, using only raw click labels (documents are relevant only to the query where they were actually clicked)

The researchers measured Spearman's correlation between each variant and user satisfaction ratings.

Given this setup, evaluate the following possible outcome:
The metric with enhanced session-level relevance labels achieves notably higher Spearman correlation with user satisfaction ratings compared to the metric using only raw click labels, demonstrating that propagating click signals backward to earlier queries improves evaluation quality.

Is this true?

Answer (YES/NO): NO